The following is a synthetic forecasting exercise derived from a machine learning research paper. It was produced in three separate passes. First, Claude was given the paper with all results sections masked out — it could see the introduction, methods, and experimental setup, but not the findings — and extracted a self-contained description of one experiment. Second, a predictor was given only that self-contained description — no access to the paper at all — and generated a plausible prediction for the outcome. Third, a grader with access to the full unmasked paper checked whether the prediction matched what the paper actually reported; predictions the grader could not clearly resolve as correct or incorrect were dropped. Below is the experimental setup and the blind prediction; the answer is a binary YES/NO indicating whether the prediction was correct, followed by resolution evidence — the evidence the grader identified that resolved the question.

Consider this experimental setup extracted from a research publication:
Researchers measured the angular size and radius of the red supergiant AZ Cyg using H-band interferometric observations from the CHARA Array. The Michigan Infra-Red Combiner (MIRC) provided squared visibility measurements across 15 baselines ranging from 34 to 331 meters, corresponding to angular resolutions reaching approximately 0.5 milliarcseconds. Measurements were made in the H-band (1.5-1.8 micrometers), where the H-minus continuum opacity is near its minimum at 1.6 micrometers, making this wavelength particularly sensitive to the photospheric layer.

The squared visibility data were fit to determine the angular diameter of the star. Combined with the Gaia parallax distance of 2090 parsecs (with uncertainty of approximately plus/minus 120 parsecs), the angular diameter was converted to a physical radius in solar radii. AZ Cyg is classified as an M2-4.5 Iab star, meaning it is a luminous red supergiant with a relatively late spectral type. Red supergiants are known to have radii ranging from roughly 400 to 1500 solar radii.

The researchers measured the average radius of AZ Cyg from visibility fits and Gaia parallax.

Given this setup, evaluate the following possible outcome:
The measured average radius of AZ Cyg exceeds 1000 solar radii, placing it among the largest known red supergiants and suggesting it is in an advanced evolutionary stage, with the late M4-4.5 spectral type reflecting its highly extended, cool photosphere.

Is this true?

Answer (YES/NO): NO